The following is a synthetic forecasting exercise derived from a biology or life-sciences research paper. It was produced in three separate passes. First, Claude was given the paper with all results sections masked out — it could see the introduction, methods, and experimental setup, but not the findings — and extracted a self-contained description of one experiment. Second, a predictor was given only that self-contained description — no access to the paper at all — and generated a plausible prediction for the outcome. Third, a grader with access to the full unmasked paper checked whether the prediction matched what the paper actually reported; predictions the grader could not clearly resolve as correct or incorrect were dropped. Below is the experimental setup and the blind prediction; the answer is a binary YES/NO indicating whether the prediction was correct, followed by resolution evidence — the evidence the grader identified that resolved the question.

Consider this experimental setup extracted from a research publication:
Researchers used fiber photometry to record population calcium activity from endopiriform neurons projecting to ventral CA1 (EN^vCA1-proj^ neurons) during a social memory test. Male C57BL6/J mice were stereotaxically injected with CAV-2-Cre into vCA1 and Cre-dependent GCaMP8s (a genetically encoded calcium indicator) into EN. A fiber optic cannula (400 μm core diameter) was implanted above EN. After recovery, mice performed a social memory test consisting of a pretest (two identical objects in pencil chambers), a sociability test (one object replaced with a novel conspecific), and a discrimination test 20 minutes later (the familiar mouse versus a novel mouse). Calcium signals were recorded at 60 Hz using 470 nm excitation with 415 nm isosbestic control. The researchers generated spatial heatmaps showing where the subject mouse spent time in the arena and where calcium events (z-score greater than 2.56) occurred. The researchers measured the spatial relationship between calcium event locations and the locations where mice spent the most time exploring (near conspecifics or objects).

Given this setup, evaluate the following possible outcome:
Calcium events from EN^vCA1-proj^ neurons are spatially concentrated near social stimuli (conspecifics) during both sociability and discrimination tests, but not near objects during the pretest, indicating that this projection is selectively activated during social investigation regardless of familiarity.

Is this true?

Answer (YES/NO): NO